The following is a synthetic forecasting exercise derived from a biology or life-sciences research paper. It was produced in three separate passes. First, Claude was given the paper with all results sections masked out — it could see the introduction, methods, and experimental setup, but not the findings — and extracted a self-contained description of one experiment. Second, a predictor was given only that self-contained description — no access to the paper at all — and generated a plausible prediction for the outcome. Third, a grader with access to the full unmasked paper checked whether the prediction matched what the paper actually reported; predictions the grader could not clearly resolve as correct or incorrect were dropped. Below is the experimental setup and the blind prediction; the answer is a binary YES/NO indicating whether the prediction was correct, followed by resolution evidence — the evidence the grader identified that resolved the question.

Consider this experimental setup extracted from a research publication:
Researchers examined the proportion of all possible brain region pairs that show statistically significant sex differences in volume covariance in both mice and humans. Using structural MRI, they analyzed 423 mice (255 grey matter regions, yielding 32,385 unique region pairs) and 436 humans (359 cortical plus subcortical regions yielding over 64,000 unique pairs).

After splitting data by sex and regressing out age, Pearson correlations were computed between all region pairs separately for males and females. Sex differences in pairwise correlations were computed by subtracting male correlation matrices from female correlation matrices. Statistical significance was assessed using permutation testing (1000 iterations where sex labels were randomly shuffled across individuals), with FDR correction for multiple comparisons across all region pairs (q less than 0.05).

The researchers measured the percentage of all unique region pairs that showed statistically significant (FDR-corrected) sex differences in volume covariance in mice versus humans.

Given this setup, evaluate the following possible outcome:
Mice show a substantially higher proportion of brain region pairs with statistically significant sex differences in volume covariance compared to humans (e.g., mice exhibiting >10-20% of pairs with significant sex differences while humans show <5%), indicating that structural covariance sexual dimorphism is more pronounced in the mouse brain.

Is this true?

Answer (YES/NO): NO